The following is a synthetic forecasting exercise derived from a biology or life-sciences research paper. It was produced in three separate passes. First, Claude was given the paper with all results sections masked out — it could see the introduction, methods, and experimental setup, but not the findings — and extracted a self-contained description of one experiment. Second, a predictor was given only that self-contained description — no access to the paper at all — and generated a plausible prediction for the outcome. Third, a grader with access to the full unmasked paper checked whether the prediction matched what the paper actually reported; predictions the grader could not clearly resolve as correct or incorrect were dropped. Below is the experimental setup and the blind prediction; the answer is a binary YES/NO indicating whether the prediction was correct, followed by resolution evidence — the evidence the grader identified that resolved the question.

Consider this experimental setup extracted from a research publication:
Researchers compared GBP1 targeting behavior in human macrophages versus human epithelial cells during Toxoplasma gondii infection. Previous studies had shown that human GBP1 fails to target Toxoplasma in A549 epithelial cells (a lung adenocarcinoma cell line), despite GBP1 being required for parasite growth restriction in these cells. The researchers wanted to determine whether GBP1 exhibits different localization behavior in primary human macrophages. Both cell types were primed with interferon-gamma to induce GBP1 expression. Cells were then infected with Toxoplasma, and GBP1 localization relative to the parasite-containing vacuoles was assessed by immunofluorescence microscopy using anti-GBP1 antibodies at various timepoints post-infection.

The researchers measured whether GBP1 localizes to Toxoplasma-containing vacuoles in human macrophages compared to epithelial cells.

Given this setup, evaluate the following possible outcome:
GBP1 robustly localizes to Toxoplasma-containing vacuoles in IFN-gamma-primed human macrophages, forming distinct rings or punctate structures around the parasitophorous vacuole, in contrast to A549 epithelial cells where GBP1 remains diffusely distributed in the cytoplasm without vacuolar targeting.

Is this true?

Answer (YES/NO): YES